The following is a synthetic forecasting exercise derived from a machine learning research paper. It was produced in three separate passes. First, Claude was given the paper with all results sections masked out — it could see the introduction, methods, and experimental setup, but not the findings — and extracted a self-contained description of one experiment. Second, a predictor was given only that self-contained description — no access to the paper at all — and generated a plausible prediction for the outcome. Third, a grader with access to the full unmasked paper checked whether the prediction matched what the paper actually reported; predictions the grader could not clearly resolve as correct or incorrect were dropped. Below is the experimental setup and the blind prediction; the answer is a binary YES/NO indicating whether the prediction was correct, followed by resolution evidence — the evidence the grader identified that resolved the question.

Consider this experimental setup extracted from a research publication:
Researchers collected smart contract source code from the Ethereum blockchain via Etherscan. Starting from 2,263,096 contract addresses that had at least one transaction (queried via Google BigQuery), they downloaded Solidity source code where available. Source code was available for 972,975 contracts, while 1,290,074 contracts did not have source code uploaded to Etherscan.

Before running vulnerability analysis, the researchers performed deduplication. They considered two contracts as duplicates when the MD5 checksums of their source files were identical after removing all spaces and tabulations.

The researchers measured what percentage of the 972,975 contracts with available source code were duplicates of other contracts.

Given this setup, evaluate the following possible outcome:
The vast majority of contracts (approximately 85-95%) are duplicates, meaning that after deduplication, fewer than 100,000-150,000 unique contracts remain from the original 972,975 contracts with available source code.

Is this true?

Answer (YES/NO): NO